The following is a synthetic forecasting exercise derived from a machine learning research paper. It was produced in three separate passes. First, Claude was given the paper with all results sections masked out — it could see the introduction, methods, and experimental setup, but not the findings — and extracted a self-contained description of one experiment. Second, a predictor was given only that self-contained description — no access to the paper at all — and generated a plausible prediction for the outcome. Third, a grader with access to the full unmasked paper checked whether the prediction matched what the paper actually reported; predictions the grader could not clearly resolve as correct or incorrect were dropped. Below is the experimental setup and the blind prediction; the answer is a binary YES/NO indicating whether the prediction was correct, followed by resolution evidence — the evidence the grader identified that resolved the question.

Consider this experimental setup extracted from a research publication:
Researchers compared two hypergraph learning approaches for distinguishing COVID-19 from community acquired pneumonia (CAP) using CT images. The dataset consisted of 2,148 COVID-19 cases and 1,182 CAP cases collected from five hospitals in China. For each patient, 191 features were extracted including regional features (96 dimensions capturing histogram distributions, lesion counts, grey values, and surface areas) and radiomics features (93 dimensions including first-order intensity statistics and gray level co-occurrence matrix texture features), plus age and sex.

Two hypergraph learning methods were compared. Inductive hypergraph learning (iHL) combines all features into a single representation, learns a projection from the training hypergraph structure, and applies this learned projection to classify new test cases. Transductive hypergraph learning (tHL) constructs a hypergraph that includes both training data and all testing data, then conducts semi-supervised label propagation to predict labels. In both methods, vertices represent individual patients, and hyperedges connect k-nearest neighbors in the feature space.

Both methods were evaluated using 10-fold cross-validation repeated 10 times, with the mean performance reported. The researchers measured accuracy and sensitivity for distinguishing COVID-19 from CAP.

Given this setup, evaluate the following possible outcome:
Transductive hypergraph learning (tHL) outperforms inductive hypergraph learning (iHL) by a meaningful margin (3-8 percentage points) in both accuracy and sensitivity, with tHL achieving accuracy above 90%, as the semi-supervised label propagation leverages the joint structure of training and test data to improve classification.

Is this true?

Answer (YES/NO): NO